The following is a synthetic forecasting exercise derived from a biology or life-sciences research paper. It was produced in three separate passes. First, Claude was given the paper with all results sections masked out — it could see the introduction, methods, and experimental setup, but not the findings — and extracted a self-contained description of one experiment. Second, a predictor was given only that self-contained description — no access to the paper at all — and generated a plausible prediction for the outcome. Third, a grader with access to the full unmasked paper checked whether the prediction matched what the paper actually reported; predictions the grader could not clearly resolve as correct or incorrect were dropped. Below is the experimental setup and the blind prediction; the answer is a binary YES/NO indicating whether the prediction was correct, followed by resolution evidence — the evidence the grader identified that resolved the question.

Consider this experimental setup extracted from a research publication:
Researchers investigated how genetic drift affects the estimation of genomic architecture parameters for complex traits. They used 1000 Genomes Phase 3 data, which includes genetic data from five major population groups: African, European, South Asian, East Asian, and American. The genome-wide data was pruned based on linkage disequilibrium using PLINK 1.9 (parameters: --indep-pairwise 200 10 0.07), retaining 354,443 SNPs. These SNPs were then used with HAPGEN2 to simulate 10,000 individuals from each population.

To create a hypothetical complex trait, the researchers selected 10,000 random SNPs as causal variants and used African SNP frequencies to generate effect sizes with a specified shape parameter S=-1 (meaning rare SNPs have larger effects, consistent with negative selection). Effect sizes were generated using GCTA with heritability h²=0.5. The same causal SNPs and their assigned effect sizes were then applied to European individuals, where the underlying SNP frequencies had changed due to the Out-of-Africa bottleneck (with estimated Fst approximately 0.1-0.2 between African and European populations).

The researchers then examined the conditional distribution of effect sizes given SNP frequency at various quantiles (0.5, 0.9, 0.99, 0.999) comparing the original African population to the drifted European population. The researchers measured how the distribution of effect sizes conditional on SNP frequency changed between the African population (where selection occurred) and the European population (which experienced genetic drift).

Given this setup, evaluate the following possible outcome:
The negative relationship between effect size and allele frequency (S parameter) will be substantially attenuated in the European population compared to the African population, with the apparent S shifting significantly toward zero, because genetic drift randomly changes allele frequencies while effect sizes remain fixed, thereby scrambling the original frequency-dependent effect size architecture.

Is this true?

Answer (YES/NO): NO